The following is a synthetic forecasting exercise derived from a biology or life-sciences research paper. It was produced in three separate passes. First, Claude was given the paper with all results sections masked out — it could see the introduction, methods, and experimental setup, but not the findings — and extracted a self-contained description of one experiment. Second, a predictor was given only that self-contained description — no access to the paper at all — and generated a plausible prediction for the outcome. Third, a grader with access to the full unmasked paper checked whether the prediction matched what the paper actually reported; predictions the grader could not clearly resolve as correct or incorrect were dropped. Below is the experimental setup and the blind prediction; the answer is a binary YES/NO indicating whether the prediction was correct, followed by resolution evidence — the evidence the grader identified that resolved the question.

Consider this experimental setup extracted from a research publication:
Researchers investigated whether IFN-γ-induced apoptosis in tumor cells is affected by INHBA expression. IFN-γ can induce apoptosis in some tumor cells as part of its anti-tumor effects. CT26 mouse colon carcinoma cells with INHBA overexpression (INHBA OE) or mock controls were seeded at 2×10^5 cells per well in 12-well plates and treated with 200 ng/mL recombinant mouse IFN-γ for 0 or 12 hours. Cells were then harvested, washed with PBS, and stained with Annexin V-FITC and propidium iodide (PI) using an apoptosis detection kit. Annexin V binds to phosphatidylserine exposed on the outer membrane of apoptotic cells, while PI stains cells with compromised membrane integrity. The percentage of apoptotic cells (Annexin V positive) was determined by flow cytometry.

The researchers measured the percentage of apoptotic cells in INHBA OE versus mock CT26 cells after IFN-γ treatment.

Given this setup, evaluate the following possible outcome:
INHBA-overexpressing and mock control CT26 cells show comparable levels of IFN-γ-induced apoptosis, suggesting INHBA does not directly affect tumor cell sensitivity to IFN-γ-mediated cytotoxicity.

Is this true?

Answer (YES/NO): NO